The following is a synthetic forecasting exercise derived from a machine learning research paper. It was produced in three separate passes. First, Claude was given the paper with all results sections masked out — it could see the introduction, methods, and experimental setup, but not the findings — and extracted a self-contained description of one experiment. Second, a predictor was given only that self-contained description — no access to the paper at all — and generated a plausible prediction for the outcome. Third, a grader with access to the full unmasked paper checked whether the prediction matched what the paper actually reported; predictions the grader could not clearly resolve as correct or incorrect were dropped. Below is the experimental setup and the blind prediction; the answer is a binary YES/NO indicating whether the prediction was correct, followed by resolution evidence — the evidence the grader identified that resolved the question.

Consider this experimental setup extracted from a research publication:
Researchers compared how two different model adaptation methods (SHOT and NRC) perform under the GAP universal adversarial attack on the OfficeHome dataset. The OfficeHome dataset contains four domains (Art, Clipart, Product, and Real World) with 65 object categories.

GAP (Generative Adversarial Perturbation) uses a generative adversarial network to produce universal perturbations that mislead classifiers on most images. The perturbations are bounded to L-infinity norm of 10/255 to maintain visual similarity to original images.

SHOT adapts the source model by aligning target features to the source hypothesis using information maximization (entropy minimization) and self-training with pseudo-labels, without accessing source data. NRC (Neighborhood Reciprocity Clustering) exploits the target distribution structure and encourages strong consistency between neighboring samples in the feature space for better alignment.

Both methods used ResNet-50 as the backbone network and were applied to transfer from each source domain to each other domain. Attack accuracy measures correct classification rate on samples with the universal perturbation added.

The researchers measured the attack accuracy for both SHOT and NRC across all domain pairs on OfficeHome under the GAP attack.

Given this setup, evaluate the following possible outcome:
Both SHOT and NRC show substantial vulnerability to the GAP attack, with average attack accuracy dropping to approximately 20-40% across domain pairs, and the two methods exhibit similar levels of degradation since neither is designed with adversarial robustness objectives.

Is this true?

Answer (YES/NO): NO